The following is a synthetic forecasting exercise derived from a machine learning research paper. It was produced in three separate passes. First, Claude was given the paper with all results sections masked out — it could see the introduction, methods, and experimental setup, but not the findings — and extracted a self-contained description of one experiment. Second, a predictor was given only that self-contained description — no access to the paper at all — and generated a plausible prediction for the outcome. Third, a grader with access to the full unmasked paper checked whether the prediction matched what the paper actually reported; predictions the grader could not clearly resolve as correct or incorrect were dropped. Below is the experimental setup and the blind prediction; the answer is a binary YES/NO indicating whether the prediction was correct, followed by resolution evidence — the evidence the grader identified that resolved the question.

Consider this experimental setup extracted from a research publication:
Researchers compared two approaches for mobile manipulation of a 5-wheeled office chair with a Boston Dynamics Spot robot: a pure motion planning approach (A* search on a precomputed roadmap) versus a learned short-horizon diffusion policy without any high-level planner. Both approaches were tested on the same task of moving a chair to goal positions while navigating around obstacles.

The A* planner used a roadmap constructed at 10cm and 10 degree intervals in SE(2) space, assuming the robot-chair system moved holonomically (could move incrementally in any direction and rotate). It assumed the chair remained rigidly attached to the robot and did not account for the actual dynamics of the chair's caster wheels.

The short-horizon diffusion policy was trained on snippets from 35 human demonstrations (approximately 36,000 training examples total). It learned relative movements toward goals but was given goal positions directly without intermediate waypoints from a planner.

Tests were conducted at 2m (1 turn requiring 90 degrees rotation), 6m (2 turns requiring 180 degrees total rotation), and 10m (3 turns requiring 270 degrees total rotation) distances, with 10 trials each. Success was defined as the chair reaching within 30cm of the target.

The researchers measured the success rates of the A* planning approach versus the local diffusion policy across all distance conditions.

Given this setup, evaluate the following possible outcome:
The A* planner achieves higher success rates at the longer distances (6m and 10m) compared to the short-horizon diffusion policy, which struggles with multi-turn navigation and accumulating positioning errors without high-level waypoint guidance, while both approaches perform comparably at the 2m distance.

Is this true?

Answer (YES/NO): NO